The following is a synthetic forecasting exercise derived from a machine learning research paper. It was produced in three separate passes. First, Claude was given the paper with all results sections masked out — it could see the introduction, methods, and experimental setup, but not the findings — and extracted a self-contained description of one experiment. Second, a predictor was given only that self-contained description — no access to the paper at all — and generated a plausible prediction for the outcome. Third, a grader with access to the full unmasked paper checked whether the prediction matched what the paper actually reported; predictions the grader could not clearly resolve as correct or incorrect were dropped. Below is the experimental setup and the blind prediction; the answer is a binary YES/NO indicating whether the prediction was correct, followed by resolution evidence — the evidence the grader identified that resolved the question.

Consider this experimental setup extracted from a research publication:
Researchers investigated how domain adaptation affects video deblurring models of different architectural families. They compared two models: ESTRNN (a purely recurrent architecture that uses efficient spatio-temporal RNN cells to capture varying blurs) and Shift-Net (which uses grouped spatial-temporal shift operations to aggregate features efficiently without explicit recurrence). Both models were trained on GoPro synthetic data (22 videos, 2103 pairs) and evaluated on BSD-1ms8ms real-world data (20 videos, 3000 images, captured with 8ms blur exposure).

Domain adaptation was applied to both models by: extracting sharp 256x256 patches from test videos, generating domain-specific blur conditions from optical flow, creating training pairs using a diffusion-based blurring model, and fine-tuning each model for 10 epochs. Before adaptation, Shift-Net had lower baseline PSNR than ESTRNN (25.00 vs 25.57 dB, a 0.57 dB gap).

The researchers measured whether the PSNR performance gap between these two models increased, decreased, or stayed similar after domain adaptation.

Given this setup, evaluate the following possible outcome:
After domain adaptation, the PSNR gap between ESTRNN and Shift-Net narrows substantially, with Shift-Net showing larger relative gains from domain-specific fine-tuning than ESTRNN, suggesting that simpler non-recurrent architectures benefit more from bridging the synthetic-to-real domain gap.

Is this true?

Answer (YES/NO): NO